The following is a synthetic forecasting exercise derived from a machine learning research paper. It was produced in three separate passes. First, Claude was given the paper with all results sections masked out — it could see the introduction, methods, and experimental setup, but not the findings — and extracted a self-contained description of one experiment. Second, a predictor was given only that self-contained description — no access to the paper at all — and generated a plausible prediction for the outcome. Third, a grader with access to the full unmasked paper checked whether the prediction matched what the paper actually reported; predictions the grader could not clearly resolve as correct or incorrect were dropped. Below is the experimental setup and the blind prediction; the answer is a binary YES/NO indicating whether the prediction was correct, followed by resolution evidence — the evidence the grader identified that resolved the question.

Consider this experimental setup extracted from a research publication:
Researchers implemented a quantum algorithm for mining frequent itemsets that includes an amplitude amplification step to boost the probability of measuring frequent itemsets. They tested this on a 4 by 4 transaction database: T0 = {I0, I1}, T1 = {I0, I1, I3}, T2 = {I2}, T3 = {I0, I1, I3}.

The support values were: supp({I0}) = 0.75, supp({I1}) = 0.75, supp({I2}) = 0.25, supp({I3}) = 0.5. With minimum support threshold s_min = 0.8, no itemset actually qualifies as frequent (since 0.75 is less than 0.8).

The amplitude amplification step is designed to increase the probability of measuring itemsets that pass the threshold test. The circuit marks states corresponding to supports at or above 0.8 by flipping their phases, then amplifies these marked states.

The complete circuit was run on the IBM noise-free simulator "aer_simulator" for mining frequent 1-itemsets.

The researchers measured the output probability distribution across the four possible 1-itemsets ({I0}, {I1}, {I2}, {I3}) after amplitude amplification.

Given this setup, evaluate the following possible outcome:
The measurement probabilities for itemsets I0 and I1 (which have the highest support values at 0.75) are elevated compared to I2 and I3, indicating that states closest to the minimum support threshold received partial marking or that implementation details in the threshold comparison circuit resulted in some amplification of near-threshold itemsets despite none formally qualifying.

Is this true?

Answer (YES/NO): NO